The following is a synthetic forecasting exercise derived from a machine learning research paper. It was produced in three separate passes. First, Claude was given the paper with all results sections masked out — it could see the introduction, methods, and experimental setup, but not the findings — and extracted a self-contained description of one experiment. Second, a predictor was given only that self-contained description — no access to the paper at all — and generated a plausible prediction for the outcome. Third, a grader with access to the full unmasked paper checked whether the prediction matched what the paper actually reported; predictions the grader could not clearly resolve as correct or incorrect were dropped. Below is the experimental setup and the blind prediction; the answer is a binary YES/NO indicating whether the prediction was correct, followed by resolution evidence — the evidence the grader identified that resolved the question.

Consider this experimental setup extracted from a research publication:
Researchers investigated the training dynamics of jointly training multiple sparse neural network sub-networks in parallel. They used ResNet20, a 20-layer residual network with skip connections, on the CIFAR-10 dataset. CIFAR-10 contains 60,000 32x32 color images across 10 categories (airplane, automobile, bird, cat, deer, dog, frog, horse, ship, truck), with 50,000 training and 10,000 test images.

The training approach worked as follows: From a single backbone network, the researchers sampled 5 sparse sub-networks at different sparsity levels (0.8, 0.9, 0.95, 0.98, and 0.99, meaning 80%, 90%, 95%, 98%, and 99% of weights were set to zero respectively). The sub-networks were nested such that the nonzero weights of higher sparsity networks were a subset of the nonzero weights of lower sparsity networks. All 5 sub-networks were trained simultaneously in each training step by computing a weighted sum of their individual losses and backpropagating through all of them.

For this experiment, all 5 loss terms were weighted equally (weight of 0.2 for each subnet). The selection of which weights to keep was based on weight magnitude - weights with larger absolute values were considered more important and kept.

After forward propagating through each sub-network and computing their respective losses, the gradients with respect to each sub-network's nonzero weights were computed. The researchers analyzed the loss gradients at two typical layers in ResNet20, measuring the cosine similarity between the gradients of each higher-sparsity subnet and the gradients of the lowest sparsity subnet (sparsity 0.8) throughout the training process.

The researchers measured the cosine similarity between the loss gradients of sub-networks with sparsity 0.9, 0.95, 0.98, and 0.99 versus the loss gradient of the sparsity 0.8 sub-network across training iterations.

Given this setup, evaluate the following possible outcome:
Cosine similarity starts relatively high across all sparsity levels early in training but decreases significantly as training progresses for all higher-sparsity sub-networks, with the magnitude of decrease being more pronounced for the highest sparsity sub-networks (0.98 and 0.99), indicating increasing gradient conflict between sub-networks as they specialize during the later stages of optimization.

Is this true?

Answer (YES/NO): NO